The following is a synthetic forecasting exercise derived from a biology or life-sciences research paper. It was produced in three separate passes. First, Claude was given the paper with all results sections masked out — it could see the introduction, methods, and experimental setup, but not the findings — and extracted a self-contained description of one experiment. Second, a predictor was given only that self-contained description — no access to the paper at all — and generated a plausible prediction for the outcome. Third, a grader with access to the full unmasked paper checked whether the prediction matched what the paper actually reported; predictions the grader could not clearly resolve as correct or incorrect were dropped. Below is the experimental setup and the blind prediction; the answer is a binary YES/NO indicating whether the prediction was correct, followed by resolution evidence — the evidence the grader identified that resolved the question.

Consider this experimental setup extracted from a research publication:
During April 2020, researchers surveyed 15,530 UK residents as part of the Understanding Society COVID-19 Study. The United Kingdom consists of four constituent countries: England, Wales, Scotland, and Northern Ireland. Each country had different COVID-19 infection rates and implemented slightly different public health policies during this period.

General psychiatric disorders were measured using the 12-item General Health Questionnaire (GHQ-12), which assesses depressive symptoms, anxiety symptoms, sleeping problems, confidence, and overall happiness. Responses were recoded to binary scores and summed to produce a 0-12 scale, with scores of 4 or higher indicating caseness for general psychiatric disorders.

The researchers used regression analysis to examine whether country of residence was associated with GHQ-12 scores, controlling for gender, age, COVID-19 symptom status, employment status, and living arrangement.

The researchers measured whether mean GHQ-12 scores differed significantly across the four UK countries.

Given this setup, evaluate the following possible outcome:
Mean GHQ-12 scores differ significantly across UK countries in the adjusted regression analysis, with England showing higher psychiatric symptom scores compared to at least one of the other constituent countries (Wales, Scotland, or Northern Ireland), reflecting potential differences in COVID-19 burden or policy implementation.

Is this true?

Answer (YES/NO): NO